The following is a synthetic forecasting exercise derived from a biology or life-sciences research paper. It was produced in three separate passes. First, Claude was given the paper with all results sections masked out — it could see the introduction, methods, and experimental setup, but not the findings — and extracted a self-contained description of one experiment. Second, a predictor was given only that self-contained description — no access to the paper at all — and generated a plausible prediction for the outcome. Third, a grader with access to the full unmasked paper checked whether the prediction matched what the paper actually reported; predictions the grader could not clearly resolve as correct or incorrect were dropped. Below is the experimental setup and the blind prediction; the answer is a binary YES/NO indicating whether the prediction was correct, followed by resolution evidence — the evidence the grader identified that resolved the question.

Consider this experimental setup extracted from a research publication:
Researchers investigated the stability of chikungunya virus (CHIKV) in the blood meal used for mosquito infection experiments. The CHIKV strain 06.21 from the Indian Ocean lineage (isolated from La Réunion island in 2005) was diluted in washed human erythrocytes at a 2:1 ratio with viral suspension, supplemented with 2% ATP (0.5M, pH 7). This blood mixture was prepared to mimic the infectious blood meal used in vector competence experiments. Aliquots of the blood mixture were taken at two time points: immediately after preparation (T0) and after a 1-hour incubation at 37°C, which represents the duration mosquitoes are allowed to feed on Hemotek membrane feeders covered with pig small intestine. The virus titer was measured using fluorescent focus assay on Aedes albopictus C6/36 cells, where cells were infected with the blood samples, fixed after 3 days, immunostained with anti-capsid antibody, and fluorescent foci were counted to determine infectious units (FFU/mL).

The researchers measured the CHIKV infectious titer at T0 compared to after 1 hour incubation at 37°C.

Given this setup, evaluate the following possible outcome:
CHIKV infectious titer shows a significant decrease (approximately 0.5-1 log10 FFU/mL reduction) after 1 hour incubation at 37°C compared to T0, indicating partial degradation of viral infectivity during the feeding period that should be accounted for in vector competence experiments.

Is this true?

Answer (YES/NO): NO